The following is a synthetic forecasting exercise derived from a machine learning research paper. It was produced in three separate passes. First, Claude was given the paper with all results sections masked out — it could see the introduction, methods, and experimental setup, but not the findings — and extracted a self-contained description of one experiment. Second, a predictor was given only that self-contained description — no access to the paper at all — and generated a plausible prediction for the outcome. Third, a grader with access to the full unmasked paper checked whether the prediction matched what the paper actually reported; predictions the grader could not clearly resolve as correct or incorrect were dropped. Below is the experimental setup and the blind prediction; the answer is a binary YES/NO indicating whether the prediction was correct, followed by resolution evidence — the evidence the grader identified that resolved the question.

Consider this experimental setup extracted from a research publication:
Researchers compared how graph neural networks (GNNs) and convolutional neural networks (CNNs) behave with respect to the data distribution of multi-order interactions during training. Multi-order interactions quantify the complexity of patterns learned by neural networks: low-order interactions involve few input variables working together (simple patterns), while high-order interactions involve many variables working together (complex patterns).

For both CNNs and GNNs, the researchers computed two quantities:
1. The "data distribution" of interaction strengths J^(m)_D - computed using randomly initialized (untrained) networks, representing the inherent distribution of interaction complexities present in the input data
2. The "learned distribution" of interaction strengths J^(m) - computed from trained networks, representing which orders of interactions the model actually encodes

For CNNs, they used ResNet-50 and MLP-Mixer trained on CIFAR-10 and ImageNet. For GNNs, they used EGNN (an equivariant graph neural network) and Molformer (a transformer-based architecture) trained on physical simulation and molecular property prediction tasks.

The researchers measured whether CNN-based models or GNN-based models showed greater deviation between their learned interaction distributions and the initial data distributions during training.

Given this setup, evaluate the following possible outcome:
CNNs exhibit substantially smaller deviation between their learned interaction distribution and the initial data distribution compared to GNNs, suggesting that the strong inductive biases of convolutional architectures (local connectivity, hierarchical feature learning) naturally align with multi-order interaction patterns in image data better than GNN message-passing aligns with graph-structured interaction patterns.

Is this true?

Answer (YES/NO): YES